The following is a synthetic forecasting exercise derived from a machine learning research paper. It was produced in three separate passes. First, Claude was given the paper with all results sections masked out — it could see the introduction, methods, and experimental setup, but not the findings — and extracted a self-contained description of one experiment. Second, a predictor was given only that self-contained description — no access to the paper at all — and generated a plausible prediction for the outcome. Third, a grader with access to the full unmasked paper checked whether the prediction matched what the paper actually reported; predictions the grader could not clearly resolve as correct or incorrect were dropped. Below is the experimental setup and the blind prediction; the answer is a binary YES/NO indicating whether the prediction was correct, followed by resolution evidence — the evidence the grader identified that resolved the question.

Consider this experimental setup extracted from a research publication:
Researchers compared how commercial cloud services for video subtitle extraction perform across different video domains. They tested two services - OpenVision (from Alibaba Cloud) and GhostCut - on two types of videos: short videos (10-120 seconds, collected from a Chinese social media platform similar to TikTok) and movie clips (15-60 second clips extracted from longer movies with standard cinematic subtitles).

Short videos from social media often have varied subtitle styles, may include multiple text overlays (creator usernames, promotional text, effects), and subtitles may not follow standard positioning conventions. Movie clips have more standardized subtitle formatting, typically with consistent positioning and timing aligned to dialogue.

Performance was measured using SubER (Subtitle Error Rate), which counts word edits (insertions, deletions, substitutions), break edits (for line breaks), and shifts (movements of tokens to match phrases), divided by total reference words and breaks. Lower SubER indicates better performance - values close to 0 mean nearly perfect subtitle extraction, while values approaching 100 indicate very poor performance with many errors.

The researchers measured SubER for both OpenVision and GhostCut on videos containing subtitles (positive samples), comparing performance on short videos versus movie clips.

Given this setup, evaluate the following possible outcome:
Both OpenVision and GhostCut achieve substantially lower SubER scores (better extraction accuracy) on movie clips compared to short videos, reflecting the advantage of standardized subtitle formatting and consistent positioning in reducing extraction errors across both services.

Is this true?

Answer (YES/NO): YES